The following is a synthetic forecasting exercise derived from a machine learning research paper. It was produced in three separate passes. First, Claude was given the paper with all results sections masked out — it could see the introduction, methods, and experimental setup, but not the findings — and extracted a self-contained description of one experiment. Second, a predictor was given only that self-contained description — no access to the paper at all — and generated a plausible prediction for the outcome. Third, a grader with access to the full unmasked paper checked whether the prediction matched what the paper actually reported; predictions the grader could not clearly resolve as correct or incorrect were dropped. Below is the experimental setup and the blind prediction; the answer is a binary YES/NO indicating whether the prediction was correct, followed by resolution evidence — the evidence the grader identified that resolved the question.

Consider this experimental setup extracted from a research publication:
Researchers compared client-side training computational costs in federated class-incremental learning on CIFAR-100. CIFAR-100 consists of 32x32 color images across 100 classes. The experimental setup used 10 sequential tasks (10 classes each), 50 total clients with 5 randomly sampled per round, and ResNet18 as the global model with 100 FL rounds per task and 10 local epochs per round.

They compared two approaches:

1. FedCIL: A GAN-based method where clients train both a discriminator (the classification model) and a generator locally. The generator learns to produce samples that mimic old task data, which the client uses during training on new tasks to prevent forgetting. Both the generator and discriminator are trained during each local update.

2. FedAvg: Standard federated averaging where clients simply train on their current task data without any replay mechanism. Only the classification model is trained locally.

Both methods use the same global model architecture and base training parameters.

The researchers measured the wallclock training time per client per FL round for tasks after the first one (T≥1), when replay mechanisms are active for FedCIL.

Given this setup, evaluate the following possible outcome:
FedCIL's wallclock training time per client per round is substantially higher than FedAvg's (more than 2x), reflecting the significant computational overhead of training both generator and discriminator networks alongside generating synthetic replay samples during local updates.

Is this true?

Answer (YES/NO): YES